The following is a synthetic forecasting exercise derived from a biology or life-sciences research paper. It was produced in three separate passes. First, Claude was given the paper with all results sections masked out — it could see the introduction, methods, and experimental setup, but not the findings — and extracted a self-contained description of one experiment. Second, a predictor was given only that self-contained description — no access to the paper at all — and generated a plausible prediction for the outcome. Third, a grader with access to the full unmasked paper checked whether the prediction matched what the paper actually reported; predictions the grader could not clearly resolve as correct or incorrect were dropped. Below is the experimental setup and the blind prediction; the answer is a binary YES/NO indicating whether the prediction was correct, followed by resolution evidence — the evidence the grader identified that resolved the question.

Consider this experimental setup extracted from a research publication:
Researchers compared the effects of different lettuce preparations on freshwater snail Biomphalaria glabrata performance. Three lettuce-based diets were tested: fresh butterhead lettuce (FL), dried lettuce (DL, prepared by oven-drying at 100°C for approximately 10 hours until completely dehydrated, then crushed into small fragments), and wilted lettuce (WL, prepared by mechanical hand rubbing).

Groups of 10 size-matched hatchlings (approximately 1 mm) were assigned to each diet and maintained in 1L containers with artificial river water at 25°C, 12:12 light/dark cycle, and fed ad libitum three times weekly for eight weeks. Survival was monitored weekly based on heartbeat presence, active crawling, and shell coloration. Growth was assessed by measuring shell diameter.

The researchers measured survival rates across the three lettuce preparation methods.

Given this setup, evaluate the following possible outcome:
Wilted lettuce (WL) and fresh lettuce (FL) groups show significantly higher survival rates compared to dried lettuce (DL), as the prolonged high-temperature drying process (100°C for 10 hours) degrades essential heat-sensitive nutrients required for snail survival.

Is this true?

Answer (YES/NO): NO